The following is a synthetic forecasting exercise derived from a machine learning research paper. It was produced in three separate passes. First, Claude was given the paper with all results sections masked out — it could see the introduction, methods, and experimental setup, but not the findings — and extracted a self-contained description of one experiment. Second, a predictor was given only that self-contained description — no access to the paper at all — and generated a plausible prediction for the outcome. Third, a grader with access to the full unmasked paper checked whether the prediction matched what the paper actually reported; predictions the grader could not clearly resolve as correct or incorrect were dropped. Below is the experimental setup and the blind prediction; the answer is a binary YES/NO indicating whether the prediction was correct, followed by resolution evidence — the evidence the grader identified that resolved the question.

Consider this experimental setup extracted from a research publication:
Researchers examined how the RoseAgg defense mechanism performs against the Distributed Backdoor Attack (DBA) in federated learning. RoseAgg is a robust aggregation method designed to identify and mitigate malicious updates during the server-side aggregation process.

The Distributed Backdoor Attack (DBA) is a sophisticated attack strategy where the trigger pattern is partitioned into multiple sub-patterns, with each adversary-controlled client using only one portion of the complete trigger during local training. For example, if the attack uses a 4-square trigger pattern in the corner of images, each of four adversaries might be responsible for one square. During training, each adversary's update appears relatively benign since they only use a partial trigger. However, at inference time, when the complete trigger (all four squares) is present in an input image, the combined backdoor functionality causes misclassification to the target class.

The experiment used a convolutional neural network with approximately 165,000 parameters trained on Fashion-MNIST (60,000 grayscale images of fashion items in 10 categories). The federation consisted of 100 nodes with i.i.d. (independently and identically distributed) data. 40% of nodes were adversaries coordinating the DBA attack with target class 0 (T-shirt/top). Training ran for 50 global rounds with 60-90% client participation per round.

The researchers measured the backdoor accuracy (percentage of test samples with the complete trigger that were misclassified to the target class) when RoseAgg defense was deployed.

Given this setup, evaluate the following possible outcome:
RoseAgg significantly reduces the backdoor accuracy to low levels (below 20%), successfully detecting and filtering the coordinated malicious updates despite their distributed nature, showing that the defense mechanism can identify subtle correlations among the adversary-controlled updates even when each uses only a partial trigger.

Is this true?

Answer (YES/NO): NO